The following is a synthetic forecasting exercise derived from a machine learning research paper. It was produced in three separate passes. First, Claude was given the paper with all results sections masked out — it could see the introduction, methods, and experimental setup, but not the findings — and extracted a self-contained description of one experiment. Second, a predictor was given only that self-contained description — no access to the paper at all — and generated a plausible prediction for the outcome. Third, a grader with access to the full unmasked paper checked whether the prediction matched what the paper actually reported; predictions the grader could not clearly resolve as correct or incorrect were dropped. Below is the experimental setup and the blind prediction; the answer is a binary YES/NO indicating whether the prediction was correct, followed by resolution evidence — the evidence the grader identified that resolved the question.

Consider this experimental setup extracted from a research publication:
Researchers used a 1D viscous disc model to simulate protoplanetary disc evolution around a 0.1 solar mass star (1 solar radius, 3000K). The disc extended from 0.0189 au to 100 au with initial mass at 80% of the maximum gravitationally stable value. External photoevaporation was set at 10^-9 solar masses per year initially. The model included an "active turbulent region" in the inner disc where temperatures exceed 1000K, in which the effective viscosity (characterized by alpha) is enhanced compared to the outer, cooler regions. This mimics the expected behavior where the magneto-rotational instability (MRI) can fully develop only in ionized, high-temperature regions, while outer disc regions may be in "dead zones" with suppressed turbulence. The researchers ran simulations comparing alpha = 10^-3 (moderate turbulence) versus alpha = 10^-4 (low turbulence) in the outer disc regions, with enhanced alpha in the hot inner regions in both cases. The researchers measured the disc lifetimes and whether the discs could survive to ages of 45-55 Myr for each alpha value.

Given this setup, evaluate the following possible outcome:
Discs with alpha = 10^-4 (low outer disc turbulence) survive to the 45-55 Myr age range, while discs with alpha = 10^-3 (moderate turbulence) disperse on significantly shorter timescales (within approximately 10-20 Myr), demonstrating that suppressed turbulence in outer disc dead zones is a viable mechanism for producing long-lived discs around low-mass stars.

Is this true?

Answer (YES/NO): YES